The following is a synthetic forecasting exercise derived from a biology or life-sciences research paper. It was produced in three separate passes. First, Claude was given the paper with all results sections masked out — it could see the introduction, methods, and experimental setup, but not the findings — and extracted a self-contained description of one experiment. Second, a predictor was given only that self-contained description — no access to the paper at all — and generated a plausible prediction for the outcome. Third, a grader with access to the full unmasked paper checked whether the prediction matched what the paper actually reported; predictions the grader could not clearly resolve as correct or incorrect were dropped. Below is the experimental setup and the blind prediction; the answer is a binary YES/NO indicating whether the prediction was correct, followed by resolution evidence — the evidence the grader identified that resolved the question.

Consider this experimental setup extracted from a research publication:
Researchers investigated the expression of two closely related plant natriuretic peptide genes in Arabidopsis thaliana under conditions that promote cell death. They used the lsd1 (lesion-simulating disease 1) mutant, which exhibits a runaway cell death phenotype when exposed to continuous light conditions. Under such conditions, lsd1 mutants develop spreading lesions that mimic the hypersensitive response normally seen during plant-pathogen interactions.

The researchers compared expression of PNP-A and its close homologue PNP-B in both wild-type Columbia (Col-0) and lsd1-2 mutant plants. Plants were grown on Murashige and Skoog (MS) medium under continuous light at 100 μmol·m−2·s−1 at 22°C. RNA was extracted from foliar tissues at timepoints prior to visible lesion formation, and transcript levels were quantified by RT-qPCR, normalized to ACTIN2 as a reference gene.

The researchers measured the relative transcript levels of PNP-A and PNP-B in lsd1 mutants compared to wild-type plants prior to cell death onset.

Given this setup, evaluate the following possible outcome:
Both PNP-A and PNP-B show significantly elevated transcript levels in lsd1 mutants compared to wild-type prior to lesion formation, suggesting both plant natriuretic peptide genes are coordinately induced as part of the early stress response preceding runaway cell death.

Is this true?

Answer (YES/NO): NO